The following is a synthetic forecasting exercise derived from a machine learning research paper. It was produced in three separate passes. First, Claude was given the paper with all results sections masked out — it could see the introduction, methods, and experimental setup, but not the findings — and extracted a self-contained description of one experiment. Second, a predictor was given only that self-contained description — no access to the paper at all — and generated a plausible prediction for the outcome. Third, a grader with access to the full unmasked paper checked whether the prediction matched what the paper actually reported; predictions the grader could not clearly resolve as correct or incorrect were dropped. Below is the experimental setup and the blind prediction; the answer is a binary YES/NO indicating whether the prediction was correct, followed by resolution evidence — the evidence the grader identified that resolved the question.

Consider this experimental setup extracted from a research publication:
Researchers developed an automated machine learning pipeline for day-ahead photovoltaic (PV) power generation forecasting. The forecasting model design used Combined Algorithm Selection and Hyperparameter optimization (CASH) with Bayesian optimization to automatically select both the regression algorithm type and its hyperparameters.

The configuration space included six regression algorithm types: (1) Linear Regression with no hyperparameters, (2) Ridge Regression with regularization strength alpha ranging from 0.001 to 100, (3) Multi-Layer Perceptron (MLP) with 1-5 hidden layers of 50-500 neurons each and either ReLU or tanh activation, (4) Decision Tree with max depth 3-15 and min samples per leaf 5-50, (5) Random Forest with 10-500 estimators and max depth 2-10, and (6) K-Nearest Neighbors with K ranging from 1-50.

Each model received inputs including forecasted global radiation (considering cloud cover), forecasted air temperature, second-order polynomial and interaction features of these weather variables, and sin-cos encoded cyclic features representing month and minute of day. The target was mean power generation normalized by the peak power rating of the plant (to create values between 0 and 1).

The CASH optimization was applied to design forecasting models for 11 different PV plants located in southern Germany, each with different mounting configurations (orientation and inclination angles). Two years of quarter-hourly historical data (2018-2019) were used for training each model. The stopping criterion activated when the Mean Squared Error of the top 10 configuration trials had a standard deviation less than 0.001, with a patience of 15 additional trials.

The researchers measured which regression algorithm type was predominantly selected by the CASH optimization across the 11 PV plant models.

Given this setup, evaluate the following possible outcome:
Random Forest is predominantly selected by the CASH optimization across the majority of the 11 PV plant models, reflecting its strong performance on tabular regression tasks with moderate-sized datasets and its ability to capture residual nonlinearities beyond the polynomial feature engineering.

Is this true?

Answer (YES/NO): NO